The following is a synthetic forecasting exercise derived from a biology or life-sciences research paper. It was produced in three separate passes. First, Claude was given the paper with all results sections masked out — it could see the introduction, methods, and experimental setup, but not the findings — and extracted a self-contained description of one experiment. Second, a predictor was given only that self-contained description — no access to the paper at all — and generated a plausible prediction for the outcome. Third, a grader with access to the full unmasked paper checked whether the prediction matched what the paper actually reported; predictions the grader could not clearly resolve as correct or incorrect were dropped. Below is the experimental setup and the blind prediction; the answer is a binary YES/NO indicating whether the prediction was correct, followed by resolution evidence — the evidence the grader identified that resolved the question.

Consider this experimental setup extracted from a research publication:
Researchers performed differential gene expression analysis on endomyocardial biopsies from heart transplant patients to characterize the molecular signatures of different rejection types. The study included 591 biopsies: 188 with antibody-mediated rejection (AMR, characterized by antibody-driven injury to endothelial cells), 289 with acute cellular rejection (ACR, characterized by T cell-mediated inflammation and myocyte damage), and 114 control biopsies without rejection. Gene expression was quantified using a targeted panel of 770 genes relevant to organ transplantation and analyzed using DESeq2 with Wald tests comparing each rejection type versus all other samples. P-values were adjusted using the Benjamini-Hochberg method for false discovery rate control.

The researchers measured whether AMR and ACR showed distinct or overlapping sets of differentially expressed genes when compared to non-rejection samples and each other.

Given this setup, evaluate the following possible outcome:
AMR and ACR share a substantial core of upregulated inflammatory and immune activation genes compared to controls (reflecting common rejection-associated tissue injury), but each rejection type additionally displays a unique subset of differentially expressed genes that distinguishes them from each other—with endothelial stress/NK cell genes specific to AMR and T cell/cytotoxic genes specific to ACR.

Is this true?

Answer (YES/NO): NO